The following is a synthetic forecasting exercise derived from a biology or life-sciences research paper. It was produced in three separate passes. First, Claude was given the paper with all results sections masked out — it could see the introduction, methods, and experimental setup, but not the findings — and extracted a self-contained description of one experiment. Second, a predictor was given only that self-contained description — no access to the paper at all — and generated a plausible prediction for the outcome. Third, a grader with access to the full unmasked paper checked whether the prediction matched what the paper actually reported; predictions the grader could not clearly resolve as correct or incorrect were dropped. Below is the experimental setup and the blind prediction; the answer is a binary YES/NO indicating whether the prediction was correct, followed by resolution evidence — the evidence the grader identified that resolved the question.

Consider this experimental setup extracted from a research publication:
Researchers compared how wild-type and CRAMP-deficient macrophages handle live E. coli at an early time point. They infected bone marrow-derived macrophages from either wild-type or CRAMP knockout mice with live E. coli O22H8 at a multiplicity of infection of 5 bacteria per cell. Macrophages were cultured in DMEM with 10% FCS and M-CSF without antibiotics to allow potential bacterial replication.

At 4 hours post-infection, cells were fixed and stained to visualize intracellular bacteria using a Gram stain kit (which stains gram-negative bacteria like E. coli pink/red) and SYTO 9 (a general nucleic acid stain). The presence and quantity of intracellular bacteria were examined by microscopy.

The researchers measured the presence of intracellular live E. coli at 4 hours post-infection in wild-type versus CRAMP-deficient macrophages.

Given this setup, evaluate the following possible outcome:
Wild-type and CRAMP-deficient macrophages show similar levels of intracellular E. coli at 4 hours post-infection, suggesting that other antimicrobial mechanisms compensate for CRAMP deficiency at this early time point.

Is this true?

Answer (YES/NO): NO